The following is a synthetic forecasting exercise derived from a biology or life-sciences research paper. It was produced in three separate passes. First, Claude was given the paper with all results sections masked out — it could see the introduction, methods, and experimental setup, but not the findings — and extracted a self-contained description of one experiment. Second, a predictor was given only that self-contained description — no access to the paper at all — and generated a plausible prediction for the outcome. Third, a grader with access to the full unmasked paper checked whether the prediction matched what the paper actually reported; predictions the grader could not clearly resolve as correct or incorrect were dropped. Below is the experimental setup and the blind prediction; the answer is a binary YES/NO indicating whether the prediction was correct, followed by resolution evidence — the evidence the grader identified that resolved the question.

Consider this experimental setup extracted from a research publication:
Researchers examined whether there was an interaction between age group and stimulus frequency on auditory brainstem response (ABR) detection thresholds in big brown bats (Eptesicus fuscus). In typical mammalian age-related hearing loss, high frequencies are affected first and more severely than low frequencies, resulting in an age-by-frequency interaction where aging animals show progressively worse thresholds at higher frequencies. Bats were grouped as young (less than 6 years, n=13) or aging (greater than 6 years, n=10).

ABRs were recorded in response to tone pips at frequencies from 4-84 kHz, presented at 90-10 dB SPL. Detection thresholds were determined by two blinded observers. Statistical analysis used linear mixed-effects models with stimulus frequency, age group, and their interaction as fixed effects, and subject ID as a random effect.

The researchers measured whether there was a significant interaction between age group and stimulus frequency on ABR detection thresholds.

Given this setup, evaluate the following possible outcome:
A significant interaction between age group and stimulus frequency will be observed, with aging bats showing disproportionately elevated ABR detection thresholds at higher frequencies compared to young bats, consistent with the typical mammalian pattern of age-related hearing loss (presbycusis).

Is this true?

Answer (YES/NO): NO